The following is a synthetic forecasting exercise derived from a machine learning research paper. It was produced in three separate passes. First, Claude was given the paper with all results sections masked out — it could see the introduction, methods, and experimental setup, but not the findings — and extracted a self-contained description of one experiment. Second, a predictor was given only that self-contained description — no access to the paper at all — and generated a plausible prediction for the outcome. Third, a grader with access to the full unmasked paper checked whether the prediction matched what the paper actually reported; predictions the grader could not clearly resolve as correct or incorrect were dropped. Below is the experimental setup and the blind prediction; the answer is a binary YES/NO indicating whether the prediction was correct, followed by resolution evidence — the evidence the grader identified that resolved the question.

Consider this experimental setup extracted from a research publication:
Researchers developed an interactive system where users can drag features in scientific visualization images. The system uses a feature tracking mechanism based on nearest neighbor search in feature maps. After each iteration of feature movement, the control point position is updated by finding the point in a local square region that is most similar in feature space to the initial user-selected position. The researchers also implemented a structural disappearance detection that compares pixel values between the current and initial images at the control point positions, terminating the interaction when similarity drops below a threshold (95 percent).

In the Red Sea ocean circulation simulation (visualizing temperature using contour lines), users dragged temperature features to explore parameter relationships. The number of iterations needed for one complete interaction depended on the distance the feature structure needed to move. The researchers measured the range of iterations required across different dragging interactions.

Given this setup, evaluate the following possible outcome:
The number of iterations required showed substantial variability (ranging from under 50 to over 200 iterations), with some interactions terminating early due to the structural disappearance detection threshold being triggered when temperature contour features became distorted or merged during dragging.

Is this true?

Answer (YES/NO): NO